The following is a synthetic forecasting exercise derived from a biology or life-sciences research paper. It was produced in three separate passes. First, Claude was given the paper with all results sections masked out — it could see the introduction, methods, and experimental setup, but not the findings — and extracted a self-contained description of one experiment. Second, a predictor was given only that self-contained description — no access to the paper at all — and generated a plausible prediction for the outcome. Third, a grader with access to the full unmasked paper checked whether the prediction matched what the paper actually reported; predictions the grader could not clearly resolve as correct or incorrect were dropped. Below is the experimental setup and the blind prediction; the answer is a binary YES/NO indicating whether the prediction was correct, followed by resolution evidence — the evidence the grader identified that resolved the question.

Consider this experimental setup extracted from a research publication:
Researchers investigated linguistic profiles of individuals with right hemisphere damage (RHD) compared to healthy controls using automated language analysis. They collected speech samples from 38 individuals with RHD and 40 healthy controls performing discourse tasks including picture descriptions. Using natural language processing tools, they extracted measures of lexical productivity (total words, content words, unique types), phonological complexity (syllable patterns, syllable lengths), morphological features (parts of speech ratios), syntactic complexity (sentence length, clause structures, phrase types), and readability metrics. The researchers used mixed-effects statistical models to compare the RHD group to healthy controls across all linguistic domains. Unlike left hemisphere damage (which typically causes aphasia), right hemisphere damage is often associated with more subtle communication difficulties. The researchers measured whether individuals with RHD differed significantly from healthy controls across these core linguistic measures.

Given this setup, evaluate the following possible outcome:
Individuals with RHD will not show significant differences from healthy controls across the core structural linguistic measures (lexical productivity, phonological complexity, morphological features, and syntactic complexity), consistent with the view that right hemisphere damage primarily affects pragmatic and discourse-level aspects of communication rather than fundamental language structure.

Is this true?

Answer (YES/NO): NO